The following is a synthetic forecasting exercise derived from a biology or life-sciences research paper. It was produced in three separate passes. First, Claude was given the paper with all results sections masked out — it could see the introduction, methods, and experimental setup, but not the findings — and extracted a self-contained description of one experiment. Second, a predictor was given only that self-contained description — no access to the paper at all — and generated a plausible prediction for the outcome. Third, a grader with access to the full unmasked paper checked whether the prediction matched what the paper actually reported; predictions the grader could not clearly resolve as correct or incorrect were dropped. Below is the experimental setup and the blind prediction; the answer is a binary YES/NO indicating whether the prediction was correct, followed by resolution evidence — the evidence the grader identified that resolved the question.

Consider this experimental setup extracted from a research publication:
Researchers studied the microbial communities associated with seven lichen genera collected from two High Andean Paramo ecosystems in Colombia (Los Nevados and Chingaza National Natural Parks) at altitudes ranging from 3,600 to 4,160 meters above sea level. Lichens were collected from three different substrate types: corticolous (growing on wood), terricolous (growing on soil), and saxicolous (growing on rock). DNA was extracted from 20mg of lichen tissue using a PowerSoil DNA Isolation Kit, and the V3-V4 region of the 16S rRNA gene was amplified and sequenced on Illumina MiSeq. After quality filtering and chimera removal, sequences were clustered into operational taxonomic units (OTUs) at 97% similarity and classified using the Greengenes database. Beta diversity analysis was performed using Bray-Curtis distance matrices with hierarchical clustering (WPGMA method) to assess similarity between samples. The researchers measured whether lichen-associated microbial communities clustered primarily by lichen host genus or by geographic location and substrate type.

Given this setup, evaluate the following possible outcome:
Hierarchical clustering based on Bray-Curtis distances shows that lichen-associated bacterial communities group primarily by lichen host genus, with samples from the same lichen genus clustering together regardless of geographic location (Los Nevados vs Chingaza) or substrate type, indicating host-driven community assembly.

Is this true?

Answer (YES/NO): YES